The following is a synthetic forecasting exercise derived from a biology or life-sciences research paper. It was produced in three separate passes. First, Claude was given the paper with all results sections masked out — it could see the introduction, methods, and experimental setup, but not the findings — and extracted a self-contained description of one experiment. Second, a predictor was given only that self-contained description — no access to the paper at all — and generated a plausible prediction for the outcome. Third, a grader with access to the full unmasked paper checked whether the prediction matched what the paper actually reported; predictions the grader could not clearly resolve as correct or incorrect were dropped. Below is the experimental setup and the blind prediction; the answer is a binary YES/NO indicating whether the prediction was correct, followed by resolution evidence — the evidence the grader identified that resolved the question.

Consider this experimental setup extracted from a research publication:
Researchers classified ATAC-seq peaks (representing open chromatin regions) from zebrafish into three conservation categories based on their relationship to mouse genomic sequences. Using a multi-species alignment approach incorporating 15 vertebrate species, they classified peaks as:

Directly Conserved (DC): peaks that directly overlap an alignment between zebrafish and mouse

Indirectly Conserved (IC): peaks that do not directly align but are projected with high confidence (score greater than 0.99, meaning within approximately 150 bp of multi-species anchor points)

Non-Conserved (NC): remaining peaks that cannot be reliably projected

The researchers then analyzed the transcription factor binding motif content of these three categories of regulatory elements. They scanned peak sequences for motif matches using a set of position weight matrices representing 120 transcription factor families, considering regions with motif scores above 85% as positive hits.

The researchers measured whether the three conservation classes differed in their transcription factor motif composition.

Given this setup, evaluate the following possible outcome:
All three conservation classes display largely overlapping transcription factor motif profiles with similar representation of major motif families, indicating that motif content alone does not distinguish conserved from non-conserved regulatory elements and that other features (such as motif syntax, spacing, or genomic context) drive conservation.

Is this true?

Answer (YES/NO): NO